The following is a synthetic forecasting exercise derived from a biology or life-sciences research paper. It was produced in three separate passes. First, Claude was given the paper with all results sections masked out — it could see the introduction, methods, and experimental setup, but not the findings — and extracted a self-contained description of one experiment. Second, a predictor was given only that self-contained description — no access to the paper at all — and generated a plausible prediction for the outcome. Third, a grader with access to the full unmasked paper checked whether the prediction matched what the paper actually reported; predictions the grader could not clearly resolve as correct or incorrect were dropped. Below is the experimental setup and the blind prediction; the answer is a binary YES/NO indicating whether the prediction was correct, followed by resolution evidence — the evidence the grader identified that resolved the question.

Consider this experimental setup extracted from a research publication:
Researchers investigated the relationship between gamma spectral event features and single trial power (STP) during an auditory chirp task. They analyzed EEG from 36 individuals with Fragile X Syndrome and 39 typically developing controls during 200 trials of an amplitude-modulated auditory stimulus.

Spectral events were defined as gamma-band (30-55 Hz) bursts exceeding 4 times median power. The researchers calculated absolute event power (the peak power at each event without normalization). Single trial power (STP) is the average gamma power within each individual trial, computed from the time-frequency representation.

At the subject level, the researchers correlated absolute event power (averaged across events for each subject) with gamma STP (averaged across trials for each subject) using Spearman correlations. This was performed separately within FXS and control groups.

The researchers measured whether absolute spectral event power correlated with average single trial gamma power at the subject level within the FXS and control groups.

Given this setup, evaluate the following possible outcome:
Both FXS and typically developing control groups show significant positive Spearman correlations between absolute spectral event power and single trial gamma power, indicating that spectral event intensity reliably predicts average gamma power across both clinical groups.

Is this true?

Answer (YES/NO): YES